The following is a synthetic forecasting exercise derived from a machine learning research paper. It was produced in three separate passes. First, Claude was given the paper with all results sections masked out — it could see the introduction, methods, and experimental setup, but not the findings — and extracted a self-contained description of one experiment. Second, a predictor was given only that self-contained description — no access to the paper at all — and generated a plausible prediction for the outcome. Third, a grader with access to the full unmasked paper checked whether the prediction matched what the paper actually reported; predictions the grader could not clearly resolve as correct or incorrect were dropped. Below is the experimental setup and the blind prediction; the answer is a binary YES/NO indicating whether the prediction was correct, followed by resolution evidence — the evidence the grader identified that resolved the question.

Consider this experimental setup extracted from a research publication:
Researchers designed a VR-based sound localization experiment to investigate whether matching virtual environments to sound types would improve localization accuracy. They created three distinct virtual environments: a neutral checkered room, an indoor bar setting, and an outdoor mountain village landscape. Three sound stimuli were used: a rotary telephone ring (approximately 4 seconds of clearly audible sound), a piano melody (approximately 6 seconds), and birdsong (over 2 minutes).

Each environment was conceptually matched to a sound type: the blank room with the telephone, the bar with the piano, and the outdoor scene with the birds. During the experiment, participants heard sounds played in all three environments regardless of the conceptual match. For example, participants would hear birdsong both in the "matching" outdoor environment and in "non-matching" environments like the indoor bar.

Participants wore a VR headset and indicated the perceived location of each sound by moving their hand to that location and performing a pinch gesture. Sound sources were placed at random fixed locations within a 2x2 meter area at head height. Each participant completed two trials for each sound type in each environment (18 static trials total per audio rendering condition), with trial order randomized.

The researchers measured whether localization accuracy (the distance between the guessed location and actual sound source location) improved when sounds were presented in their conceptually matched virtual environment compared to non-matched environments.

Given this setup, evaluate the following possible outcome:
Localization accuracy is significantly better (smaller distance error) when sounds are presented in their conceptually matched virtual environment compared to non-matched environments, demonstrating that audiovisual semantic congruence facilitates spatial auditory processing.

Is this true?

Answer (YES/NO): NO